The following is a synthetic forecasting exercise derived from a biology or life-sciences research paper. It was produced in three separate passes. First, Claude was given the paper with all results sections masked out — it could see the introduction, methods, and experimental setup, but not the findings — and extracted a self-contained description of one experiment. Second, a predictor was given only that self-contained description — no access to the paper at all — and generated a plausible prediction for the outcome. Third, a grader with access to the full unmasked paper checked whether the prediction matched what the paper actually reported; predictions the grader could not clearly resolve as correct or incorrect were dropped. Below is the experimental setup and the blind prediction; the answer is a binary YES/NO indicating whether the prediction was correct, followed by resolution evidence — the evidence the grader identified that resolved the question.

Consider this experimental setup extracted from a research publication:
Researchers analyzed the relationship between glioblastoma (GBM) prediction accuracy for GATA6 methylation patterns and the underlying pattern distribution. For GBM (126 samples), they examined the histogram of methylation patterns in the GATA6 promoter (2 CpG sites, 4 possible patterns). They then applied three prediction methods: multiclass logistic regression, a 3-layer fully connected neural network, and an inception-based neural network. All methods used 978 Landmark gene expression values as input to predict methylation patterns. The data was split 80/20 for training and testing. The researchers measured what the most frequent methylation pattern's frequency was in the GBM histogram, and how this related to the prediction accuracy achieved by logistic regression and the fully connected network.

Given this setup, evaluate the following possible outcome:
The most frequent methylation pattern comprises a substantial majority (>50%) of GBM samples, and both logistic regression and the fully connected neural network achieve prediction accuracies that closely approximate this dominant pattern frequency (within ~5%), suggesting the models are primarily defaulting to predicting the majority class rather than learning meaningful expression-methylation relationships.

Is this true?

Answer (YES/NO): NO